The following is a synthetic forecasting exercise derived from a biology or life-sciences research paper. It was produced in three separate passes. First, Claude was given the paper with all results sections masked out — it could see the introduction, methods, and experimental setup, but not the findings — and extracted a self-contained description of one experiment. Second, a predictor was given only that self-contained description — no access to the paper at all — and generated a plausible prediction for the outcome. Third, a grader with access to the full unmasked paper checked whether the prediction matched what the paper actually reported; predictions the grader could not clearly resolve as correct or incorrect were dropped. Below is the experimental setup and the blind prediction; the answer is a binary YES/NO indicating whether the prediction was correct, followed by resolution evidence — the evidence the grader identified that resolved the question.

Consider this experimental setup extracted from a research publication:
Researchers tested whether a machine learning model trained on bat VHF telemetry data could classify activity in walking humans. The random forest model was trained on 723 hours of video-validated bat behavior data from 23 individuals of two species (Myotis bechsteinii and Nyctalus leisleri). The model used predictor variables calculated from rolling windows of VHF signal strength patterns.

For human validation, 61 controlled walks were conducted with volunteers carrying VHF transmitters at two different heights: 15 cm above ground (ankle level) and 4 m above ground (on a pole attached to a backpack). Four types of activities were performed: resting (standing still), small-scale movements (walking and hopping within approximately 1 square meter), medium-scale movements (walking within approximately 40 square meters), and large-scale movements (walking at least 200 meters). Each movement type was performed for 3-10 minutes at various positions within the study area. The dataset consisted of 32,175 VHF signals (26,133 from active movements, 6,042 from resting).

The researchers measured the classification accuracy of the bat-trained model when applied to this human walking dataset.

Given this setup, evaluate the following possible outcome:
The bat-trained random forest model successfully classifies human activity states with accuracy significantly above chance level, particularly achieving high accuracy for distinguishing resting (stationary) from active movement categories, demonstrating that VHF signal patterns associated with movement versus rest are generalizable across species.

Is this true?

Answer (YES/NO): YES